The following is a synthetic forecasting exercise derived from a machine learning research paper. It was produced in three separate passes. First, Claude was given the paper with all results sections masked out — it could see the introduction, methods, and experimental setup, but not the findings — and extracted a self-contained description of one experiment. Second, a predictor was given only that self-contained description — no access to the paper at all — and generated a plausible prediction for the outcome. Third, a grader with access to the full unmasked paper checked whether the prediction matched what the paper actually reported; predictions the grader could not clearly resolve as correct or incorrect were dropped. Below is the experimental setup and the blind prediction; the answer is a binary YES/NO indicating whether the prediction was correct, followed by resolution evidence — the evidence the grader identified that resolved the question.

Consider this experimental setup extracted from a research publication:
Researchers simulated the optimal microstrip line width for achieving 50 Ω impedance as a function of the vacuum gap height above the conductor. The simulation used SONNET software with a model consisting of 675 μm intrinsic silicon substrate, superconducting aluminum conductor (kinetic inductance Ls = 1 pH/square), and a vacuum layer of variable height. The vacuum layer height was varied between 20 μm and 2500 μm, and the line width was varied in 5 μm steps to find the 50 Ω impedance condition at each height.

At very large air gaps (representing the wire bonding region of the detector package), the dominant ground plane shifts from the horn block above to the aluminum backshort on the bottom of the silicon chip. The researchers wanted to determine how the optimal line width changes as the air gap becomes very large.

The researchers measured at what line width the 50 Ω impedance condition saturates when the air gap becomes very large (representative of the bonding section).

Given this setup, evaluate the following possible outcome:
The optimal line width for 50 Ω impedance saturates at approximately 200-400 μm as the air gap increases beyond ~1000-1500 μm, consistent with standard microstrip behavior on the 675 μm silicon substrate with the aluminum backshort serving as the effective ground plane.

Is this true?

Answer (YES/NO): NO